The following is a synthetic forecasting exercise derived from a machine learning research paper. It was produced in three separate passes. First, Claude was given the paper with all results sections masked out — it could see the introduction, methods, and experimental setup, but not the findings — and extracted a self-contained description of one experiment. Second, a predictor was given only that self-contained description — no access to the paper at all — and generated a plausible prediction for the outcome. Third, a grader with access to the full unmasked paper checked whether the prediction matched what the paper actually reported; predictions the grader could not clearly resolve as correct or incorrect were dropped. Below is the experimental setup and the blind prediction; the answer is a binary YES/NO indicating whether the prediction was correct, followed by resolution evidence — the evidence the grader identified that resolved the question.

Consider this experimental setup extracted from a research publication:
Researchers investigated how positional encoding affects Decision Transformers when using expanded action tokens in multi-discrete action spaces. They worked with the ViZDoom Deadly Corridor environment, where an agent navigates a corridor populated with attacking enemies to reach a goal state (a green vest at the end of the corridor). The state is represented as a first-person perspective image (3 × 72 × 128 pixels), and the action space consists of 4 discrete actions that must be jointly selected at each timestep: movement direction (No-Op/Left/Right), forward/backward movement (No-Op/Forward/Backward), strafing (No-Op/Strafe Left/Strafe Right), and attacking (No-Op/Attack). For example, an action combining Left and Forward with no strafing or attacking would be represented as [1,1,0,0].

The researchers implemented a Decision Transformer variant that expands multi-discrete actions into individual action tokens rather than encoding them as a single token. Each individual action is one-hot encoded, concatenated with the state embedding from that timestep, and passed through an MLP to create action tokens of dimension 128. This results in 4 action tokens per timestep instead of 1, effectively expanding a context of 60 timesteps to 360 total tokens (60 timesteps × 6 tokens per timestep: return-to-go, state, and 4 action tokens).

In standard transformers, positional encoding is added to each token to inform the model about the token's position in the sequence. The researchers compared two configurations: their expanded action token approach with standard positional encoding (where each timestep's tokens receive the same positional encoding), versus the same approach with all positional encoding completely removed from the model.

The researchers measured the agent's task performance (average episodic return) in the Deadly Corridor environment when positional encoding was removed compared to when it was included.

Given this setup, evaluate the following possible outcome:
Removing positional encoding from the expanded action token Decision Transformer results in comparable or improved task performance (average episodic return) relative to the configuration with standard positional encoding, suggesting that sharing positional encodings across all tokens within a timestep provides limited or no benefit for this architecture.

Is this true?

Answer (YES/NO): YES